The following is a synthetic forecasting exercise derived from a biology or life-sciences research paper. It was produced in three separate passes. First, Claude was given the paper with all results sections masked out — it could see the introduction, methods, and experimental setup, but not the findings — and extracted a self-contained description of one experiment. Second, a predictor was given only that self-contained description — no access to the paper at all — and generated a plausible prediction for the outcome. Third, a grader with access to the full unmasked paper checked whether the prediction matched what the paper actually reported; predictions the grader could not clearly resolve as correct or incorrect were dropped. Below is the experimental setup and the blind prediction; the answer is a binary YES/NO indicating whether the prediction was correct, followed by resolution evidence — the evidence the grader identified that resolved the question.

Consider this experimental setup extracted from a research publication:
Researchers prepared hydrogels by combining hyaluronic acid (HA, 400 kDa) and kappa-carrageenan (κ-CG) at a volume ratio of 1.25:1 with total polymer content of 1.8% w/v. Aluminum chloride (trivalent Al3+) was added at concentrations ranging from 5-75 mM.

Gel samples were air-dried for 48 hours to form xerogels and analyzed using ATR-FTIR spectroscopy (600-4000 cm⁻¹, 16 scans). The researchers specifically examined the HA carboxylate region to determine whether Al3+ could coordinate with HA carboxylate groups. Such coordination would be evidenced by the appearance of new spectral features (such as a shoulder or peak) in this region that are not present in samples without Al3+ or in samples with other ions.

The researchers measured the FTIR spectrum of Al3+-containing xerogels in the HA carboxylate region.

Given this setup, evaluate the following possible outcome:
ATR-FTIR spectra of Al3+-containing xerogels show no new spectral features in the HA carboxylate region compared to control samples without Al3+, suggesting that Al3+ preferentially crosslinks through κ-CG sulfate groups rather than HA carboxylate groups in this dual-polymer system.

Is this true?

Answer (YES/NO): NO